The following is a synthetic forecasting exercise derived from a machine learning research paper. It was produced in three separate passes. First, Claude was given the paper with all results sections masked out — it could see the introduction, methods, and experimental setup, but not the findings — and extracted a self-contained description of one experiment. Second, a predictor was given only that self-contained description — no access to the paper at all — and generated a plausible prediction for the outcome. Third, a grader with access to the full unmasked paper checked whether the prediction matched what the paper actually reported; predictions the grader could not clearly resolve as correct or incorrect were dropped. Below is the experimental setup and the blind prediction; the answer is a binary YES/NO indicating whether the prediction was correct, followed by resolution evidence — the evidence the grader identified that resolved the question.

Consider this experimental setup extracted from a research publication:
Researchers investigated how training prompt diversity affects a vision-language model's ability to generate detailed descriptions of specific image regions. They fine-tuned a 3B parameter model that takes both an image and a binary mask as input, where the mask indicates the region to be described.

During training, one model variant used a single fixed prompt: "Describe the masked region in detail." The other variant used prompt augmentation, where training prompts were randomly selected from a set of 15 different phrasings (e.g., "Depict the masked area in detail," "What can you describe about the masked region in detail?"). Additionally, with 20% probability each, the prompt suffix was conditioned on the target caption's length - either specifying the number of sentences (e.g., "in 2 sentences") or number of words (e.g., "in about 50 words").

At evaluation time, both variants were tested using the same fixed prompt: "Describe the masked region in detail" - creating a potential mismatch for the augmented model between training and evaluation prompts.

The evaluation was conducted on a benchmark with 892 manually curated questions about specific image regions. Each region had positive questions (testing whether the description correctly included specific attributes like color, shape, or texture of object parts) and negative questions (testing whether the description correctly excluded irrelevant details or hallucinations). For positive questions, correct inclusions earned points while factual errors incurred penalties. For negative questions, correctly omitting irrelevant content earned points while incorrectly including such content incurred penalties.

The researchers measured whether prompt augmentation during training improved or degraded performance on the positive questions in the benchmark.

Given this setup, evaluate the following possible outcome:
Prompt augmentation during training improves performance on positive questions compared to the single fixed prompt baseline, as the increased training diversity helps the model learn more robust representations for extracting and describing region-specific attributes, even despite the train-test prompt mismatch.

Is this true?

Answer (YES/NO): NO